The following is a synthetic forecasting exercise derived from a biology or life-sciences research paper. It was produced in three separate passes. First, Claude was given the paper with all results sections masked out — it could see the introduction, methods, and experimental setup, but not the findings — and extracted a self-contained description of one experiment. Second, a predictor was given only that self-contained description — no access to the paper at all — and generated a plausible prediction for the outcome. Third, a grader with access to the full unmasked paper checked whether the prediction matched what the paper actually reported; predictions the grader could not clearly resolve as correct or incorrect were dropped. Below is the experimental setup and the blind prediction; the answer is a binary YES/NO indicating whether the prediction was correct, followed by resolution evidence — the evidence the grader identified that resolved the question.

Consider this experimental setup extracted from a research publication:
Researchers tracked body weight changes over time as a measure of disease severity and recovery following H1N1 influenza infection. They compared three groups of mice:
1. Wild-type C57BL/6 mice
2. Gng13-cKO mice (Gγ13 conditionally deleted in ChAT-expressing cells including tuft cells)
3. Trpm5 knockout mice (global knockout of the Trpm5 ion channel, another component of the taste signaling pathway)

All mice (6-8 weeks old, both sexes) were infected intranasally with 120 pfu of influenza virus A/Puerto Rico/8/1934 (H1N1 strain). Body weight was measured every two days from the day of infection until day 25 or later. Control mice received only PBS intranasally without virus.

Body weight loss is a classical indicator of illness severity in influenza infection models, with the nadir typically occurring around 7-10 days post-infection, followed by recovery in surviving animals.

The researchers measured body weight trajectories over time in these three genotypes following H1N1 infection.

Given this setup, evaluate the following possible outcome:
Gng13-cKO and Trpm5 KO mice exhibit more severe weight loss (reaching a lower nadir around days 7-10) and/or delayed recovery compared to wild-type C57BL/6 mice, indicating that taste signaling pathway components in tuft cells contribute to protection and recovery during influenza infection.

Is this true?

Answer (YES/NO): NO